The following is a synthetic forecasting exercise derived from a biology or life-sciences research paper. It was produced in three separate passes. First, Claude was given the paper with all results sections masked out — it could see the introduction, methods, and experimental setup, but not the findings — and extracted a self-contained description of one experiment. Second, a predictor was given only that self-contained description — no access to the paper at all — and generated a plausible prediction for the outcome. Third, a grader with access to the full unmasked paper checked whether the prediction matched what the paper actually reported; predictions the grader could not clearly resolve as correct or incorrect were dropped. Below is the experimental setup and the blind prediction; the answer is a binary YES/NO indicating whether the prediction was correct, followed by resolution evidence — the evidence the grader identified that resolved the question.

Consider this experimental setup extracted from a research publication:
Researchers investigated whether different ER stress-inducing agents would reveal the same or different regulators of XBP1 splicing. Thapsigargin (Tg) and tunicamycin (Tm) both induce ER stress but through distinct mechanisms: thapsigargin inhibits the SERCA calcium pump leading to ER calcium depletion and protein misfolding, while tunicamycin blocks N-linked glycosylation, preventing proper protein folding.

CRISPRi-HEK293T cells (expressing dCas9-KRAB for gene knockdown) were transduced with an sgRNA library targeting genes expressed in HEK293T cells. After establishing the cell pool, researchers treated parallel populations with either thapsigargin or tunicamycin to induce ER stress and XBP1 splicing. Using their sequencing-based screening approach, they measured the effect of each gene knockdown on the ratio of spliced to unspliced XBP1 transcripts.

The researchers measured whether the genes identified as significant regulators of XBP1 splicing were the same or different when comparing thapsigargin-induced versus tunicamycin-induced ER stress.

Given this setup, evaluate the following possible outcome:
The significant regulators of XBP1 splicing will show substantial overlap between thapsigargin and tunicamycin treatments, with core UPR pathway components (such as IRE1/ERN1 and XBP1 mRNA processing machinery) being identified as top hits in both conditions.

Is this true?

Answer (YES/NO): YES